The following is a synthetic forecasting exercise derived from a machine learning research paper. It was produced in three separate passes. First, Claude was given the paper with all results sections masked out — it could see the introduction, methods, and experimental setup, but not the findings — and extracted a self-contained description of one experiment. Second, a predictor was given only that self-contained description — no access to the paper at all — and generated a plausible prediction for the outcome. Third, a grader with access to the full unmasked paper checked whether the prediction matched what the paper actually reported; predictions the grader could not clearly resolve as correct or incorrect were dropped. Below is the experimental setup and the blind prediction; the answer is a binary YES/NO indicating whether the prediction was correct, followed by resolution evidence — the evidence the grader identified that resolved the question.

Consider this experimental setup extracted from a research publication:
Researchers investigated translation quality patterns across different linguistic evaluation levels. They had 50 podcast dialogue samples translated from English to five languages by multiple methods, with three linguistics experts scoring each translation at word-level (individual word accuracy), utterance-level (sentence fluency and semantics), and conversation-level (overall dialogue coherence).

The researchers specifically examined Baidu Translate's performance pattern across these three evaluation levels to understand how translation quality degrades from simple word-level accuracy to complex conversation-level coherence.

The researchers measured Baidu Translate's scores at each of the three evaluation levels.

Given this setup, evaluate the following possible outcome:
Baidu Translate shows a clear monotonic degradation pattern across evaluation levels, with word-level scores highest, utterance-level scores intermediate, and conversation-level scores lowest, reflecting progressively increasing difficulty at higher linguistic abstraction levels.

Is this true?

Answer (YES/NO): NO